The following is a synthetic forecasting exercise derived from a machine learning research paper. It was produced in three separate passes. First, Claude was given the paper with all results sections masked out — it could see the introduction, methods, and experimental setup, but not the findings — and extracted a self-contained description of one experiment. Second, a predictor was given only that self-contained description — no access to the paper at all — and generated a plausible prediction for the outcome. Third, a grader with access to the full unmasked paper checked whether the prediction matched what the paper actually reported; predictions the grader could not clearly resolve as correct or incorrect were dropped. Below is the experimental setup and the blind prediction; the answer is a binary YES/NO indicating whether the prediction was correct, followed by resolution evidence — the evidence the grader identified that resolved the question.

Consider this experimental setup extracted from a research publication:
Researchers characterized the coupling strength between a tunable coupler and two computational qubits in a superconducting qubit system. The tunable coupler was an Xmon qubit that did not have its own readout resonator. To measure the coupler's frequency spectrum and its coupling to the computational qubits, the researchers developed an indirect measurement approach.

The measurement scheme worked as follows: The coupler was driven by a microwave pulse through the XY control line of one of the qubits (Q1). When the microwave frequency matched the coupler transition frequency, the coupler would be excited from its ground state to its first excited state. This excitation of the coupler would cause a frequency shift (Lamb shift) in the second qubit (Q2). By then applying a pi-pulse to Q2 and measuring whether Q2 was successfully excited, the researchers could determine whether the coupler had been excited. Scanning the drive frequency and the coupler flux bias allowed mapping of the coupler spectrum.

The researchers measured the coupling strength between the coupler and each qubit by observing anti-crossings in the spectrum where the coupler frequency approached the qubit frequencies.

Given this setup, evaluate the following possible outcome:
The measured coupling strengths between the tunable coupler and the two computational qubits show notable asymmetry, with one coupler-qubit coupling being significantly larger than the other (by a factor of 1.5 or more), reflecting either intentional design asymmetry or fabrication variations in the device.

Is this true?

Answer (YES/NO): NO